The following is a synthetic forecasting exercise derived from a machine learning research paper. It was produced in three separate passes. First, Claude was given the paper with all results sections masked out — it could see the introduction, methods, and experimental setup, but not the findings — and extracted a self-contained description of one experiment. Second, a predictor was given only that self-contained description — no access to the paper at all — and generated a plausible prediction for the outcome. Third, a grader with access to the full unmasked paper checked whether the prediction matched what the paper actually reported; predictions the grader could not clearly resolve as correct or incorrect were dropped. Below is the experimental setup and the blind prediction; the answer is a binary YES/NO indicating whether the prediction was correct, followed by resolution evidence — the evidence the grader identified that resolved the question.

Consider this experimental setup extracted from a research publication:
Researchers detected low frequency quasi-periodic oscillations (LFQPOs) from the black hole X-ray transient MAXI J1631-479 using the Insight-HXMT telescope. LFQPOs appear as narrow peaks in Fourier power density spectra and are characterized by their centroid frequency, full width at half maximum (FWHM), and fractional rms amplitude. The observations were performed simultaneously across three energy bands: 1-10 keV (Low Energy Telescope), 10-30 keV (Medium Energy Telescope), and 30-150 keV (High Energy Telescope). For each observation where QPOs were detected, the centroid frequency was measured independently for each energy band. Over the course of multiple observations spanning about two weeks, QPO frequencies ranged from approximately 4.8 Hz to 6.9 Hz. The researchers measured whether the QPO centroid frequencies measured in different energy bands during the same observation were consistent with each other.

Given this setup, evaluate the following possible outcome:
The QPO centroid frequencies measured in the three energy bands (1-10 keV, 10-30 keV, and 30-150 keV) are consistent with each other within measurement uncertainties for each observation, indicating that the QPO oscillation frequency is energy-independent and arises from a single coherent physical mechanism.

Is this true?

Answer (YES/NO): YES